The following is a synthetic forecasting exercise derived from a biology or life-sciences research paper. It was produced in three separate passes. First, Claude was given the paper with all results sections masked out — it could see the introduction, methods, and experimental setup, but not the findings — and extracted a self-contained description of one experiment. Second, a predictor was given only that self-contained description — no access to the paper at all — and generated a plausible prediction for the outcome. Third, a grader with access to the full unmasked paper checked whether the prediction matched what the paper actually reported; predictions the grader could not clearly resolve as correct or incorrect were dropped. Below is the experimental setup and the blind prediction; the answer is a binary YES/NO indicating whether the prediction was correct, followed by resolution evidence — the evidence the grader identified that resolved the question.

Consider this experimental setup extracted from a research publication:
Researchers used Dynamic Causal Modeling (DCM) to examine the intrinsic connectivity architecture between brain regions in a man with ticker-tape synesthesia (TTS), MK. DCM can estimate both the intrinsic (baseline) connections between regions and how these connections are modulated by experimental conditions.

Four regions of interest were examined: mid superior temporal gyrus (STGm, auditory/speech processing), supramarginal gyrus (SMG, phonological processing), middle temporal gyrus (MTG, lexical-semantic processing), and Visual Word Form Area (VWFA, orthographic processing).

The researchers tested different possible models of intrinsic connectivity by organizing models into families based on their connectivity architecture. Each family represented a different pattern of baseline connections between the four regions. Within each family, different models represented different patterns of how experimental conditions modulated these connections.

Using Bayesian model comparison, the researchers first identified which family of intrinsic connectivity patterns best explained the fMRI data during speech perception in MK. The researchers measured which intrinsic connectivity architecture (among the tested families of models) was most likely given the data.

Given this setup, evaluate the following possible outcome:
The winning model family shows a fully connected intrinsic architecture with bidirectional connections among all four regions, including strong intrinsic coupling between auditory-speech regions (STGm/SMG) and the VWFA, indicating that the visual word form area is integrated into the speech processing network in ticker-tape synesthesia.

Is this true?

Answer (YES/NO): NO